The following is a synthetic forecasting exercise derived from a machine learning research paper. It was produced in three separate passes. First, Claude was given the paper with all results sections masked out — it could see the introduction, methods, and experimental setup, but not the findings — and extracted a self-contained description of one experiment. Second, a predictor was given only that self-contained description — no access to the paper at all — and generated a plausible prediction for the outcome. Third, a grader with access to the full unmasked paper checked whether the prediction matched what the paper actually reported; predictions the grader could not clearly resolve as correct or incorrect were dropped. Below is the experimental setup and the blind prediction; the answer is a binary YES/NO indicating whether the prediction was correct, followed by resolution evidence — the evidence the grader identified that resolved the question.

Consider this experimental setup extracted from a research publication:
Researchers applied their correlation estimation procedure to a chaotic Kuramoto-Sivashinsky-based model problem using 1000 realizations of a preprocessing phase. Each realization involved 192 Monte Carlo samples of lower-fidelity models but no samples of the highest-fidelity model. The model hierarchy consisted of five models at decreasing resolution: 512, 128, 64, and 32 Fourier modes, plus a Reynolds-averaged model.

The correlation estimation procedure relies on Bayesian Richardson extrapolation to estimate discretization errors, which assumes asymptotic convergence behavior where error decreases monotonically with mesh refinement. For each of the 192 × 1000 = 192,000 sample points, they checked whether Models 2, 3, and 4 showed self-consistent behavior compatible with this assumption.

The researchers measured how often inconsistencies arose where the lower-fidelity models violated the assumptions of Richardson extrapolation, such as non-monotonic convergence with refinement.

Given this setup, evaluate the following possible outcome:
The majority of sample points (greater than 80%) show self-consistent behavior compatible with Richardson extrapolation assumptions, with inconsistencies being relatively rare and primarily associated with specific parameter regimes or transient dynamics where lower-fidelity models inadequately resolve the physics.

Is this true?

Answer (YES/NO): YES